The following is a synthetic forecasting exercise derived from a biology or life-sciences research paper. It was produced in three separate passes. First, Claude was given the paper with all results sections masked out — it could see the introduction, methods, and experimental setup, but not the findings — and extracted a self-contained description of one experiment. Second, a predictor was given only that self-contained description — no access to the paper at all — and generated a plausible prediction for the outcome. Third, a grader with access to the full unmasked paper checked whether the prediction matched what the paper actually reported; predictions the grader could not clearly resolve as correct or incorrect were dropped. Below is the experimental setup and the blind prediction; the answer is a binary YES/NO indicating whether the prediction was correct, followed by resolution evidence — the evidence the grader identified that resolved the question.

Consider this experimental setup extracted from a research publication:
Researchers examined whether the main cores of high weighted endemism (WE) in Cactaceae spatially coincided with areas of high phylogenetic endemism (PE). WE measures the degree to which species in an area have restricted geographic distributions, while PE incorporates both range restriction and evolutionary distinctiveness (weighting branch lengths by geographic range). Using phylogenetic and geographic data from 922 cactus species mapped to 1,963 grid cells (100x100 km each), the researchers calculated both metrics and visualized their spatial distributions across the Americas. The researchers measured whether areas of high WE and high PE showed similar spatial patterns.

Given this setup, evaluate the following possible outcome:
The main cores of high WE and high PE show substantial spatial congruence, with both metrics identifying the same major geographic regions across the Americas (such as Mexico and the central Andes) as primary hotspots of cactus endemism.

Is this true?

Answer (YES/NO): YES